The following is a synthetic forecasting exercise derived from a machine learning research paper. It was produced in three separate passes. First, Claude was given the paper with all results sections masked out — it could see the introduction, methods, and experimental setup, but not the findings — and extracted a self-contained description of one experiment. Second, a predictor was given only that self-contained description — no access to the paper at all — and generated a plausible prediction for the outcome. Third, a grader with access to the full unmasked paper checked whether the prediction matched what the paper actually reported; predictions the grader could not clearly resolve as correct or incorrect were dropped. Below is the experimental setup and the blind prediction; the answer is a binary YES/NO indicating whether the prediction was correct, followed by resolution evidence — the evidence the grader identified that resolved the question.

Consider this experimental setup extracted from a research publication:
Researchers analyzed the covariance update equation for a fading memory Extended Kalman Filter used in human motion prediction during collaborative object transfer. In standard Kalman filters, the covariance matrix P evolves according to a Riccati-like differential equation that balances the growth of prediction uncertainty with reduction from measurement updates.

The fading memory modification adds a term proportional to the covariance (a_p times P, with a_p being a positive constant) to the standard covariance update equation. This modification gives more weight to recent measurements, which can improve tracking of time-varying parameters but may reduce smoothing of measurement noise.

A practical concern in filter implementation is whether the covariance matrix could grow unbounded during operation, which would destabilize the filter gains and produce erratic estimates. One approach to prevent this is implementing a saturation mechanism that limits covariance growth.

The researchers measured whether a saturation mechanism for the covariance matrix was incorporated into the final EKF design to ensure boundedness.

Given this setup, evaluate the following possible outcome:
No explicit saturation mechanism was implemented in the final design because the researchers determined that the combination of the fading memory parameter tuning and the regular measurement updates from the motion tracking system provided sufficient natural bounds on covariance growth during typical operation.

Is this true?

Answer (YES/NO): NO